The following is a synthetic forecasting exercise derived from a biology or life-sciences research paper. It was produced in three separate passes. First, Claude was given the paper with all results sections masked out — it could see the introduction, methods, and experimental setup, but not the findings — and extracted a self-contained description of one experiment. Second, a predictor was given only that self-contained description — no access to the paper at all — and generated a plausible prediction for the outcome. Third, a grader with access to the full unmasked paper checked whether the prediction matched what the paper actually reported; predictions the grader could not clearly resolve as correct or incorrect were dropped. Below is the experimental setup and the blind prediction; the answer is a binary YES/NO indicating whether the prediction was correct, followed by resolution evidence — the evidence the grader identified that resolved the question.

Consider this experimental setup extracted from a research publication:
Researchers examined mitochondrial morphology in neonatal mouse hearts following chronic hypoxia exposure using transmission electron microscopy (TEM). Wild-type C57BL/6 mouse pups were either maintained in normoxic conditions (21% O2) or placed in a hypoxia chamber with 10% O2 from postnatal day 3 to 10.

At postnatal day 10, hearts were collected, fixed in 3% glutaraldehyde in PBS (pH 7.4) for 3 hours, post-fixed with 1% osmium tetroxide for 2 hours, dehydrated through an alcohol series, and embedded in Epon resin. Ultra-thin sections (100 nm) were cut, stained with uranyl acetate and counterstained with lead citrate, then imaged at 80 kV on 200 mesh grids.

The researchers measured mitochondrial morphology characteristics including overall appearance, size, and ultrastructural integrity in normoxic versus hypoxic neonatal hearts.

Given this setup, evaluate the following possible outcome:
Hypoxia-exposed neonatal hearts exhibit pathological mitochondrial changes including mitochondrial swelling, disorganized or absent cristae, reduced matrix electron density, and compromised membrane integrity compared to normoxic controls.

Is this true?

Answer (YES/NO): NO